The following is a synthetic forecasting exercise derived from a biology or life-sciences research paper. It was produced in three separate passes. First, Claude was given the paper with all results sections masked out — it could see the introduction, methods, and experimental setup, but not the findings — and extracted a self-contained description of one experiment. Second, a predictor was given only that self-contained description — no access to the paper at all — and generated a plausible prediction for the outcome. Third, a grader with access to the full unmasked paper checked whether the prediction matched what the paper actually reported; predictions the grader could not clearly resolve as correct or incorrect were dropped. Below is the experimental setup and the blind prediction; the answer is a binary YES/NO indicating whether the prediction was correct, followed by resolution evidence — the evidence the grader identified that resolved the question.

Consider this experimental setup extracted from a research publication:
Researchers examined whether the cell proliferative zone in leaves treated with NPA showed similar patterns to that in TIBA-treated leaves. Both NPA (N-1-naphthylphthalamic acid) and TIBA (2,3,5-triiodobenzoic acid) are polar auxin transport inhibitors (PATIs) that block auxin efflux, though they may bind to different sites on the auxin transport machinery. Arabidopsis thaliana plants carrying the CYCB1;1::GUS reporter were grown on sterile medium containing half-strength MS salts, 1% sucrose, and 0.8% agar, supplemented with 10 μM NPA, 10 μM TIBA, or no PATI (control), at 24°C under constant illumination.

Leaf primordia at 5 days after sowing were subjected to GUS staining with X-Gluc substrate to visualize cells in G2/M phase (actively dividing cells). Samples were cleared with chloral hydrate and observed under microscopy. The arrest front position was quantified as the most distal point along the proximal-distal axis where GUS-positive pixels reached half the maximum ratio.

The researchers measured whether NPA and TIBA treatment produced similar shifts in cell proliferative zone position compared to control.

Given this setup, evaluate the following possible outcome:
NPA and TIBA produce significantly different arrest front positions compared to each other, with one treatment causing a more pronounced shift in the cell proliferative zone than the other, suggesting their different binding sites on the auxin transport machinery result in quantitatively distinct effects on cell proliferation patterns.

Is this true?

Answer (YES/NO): NO